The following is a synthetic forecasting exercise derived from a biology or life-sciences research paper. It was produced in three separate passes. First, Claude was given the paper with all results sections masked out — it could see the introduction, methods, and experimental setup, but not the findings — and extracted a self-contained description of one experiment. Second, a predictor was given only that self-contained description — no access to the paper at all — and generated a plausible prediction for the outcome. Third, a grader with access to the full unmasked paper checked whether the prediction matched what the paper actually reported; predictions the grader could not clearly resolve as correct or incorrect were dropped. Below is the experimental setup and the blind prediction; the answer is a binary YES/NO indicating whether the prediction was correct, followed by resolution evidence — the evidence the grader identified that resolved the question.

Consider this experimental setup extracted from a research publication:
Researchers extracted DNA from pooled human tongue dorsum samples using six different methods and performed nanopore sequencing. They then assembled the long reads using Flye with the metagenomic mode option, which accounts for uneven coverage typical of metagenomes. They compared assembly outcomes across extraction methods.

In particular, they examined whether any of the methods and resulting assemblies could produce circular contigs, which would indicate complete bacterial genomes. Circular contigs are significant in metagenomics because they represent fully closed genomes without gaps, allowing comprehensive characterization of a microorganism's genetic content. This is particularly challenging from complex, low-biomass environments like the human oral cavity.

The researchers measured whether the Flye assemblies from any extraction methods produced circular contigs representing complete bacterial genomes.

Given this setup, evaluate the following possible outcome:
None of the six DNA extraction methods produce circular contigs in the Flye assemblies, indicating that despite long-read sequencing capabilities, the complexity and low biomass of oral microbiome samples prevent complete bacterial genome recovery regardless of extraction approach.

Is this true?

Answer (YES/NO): NO